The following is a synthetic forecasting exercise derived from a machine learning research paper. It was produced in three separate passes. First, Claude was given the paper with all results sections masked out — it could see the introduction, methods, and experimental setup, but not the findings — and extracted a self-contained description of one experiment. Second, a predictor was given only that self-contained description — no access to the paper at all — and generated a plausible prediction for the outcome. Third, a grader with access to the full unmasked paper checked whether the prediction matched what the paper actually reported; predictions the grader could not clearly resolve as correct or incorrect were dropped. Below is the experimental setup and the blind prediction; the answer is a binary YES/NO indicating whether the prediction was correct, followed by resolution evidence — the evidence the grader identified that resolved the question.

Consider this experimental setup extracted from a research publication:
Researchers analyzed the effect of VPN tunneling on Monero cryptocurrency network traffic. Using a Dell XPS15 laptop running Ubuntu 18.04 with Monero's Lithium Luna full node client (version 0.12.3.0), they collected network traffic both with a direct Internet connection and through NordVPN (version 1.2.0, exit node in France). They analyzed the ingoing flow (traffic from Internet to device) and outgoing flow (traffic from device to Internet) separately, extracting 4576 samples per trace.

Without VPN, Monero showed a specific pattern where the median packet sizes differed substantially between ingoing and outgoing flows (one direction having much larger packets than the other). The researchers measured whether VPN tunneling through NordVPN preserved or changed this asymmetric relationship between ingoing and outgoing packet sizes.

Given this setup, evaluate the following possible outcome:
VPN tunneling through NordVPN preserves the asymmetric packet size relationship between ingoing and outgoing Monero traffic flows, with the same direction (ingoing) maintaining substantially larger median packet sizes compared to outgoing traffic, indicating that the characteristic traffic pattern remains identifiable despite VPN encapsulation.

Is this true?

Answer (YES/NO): NO